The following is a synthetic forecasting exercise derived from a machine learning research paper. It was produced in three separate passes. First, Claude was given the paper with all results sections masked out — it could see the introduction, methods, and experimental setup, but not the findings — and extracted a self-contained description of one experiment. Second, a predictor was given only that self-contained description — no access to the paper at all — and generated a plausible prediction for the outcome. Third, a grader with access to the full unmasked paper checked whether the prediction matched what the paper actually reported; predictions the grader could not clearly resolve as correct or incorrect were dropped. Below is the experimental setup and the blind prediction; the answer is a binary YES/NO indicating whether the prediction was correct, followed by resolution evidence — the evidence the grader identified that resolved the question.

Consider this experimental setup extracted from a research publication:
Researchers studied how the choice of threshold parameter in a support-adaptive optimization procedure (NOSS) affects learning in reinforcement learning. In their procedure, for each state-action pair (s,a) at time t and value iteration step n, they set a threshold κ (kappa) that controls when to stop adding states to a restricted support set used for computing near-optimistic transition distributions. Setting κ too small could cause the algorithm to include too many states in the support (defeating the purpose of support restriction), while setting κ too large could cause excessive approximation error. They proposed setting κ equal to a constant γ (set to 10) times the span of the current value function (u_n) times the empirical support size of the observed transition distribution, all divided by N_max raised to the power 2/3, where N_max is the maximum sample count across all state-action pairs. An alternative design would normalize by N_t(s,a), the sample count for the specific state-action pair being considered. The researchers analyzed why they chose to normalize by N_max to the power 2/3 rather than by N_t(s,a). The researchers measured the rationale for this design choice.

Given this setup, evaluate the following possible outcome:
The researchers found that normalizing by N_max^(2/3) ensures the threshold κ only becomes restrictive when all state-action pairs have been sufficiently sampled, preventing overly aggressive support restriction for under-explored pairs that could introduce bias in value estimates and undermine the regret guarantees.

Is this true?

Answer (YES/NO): YES